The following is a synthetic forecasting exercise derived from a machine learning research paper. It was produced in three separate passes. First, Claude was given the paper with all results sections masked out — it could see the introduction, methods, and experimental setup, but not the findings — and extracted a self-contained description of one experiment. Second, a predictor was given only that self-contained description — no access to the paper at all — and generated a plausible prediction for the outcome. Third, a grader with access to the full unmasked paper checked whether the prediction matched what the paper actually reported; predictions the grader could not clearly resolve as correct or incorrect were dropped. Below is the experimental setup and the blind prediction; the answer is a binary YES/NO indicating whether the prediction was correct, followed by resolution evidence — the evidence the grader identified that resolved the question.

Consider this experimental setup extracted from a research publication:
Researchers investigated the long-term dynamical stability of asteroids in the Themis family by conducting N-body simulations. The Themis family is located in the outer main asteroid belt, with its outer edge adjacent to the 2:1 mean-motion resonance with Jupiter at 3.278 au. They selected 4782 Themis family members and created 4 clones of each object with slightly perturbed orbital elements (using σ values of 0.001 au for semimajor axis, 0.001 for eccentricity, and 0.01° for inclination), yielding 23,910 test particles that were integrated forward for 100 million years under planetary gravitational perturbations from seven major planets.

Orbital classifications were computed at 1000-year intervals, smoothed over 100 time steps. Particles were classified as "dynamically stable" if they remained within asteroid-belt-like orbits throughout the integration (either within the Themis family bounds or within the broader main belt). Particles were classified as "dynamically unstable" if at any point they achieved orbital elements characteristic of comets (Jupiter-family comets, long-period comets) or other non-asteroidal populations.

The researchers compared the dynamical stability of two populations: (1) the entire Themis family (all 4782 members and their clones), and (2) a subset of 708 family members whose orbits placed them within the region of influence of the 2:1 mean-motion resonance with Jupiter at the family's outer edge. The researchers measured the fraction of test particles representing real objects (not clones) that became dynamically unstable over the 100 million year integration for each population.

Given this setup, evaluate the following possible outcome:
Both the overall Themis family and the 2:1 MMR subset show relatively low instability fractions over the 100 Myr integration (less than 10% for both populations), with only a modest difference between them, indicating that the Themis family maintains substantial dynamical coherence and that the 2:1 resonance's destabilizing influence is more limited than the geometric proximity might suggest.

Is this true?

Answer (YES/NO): NO